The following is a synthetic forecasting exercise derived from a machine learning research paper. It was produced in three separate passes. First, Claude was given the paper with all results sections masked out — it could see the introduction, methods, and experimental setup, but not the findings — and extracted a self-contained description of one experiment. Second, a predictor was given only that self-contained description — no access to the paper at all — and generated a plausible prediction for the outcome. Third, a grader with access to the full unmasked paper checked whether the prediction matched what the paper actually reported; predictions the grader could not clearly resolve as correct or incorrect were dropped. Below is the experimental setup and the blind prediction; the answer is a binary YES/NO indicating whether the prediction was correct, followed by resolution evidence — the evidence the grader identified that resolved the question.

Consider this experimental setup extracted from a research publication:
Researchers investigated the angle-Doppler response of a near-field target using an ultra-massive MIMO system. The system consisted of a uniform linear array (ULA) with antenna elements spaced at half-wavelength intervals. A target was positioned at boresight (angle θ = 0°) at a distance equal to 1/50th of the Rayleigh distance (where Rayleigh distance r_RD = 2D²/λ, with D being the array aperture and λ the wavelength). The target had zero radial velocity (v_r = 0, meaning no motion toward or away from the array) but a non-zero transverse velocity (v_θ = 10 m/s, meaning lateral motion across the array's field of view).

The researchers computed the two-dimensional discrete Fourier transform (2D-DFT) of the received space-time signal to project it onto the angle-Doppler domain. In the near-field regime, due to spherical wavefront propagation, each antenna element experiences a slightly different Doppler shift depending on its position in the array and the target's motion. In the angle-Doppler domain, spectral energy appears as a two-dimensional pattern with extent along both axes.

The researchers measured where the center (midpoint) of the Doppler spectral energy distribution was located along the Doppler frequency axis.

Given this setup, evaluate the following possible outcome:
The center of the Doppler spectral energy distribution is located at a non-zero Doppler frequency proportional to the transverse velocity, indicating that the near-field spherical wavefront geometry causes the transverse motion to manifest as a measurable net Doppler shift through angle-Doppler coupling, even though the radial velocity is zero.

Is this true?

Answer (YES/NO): NO